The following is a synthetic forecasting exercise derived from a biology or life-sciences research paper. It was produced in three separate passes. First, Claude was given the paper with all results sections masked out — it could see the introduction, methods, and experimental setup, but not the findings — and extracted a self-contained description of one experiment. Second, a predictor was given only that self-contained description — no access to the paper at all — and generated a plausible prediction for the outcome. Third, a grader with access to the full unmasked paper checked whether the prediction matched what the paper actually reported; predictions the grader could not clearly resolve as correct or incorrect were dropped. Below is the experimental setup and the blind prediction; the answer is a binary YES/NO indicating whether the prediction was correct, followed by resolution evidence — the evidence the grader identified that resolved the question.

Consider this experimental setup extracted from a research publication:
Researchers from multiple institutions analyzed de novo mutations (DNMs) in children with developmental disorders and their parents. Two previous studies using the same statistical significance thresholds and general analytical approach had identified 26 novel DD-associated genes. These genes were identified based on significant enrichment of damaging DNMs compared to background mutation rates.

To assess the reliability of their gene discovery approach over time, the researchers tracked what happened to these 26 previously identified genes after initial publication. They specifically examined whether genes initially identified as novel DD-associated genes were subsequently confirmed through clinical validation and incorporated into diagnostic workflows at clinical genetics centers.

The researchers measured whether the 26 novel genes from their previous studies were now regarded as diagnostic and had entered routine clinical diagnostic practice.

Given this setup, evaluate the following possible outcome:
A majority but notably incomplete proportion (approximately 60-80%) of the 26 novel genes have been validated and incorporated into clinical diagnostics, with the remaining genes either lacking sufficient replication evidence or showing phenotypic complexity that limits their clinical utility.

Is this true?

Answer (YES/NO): NO